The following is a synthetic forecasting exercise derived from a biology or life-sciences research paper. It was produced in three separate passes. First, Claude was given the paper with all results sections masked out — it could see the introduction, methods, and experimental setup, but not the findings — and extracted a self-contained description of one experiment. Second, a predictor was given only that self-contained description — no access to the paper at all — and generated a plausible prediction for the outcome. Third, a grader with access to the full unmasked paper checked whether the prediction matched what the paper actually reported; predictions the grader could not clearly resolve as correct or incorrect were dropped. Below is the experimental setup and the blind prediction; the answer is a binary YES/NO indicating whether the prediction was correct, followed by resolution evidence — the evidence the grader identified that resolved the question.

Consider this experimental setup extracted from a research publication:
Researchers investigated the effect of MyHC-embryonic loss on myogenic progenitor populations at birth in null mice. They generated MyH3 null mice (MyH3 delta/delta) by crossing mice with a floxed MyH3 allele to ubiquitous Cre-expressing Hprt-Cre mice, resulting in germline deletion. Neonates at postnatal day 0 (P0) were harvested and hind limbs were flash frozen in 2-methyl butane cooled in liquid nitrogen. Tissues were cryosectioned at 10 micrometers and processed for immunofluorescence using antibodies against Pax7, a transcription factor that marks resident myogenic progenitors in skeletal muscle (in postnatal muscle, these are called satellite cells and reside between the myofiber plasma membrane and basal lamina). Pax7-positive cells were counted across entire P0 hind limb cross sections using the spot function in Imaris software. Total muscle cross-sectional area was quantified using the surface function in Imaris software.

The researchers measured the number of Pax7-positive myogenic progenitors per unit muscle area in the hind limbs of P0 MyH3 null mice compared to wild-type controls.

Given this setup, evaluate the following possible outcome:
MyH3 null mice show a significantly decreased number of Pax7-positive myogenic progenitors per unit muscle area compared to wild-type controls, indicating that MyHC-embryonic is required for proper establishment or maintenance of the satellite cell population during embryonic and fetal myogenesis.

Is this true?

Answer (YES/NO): NO